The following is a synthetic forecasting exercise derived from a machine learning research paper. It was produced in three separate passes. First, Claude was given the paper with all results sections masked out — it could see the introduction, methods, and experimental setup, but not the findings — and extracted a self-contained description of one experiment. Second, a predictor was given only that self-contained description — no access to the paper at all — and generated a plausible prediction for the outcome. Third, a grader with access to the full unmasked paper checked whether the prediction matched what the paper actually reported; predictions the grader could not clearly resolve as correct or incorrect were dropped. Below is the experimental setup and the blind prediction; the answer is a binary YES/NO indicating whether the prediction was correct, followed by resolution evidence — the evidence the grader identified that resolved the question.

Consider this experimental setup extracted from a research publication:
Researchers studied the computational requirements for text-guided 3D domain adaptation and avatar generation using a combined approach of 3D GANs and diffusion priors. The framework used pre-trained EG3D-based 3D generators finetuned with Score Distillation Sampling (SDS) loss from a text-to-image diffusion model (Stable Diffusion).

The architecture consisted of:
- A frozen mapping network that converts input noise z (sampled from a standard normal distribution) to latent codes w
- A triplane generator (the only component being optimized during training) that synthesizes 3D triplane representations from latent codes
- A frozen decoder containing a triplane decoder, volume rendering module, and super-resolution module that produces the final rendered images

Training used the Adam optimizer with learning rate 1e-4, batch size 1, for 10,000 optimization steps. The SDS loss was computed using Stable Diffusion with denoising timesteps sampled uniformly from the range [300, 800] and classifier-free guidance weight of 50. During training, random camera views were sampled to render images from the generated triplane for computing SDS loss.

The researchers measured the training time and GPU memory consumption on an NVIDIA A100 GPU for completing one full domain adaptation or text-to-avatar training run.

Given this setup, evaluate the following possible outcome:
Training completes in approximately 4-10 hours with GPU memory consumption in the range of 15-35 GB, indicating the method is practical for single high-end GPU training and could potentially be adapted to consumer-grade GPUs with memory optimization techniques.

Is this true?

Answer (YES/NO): NO